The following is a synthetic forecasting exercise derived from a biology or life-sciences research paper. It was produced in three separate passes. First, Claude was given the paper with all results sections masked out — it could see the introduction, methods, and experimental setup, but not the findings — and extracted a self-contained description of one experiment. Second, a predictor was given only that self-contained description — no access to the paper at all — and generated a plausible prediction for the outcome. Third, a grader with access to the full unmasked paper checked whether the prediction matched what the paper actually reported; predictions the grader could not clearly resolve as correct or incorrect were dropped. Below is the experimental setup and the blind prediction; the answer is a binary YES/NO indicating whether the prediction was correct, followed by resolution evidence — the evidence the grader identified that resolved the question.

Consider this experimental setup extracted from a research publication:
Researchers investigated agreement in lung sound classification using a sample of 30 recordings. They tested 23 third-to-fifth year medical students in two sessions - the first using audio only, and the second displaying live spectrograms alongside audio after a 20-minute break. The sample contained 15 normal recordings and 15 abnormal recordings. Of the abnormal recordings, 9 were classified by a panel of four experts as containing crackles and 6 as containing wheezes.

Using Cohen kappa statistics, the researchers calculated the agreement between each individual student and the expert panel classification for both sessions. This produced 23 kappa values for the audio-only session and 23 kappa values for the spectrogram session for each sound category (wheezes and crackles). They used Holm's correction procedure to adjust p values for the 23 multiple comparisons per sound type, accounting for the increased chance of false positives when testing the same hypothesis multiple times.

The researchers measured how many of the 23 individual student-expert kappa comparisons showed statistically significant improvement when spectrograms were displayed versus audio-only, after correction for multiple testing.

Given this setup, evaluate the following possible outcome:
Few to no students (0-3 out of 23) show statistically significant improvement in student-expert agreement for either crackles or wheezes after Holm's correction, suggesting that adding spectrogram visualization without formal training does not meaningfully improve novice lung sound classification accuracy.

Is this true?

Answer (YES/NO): YES